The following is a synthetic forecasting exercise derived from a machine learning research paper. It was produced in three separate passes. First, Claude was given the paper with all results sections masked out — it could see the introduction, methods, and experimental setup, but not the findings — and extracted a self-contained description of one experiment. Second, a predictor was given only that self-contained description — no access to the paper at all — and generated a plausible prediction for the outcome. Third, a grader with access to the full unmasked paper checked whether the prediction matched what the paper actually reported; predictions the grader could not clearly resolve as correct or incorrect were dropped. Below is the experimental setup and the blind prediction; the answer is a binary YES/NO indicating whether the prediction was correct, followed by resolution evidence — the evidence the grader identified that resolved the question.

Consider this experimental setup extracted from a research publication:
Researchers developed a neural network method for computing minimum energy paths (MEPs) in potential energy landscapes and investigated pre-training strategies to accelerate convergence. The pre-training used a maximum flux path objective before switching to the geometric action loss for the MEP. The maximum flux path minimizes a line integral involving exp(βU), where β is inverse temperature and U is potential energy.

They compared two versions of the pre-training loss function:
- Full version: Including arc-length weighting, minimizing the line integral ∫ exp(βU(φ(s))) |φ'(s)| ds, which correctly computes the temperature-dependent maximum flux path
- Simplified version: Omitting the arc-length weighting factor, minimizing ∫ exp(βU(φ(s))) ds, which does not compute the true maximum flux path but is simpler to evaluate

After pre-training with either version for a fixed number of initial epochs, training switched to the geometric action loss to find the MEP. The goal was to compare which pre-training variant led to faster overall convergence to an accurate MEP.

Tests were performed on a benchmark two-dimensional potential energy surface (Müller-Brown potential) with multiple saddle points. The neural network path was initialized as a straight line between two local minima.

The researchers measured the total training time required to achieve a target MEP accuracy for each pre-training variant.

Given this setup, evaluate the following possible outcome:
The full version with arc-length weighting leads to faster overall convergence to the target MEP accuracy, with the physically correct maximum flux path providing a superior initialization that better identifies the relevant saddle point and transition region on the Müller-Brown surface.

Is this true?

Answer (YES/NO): NO